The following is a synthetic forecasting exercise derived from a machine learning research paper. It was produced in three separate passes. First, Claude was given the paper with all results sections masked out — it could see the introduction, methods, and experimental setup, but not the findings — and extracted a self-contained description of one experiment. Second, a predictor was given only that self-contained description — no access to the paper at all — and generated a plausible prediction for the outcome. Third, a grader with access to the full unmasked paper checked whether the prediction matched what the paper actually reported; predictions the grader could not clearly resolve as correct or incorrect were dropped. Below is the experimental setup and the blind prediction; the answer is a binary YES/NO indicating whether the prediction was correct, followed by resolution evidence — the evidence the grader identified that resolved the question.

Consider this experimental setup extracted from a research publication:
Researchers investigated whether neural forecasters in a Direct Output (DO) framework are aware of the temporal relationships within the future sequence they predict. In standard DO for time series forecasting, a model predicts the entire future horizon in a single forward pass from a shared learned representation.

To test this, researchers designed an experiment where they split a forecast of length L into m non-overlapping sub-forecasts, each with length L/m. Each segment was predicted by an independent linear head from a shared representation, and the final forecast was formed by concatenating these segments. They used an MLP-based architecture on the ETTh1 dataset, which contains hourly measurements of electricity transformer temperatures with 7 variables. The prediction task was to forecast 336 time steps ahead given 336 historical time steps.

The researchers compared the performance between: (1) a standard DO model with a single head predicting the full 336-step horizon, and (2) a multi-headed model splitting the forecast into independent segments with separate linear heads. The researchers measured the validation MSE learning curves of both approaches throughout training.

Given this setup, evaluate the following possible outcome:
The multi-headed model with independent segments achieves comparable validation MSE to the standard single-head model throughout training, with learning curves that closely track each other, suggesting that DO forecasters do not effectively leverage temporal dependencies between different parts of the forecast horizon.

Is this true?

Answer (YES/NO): YES